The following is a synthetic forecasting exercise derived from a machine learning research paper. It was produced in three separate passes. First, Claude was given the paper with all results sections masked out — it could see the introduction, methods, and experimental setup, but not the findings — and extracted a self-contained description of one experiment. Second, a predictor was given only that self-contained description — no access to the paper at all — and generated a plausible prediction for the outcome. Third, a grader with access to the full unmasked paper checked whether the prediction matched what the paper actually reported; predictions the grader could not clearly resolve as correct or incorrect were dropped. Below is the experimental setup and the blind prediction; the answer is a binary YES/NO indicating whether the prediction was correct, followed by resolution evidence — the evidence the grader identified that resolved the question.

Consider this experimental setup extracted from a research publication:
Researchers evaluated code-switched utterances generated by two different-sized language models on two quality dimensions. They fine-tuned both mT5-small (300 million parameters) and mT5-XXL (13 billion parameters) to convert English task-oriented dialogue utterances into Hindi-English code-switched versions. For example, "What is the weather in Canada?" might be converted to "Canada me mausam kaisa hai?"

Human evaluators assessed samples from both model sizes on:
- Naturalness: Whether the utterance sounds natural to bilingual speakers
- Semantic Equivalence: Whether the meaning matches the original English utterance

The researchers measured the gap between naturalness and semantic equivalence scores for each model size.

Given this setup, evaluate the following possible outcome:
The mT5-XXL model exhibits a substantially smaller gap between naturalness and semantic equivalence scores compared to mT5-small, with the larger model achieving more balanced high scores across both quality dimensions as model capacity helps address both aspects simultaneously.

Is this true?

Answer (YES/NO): YES